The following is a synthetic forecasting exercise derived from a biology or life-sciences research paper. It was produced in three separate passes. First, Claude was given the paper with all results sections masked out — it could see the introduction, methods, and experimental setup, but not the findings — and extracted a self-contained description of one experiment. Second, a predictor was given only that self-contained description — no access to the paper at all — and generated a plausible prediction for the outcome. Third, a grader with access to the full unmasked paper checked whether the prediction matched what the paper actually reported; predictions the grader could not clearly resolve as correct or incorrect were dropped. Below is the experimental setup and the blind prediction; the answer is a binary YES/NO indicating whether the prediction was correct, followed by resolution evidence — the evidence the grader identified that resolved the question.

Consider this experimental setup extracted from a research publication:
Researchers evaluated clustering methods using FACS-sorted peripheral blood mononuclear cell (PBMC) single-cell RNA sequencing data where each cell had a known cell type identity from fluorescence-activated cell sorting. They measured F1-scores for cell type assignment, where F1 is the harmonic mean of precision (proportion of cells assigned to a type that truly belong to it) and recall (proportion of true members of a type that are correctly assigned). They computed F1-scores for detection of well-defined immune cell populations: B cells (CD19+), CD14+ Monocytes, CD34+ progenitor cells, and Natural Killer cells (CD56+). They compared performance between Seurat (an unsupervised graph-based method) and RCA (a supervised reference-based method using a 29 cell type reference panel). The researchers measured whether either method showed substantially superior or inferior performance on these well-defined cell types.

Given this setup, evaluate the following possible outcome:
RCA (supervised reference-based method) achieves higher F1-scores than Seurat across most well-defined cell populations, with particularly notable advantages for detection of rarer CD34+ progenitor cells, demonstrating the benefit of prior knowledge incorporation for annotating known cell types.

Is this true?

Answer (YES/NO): NO